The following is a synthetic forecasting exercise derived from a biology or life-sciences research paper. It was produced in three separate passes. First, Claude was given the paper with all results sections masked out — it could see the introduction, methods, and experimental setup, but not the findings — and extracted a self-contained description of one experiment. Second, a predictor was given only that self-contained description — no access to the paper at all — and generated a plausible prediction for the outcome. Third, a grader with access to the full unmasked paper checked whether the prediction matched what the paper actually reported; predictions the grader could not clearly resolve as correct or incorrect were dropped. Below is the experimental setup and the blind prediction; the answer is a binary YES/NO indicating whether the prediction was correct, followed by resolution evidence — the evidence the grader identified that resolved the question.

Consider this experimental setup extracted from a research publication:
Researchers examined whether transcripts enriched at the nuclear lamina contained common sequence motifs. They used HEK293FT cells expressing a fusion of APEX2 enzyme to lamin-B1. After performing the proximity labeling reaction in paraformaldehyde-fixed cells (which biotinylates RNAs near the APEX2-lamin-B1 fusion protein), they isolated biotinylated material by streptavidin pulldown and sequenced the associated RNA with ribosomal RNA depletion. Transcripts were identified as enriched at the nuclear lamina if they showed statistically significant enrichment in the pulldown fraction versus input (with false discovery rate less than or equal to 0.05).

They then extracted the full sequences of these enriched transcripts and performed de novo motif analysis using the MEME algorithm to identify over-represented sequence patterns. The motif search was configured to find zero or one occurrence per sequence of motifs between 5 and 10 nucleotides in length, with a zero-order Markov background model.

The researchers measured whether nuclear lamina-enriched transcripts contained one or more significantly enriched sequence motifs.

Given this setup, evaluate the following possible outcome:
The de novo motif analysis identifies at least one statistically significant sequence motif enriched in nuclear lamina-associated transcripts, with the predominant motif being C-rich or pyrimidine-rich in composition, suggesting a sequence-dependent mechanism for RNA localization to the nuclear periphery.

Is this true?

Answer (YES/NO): YES